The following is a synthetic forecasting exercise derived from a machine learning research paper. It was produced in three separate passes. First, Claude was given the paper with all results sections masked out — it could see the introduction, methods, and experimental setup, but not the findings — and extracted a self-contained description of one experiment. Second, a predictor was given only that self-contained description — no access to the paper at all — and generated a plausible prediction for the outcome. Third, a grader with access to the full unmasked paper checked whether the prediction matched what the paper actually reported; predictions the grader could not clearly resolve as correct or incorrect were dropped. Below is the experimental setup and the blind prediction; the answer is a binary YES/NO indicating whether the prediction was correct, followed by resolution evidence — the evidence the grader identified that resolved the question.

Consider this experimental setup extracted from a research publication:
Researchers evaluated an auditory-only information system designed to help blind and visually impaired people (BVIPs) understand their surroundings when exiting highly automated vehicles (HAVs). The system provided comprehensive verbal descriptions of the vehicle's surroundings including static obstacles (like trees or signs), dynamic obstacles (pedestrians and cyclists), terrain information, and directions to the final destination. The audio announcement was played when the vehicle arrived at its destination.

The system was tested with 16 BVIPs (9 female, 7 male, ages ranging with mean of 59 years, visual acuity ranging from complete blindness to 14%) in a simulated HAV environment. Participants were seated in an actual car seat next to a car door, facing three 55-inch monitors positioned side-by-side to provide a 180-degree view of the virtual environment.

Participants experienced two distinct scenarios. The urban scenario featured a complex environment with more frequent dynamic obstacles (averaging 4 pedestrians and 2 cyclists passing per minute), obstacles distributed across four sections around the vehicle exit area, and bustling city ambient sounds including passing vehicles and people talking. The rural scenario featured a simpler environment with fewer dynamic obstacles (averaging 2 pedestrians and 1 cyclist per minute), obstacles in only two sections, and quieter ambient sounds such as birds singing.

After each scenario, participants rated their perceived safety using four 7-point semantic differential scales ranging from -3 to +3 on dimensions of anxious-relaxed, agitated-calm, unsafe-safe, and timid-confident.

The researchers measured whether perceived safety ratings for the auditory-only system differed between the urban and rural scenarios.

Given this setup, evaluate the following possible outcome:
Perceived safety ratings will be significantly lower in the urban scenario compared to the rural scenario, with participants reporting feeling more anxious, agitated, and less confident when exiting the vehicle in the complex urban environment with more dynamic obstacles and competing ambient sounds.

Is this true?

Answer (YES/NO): YES